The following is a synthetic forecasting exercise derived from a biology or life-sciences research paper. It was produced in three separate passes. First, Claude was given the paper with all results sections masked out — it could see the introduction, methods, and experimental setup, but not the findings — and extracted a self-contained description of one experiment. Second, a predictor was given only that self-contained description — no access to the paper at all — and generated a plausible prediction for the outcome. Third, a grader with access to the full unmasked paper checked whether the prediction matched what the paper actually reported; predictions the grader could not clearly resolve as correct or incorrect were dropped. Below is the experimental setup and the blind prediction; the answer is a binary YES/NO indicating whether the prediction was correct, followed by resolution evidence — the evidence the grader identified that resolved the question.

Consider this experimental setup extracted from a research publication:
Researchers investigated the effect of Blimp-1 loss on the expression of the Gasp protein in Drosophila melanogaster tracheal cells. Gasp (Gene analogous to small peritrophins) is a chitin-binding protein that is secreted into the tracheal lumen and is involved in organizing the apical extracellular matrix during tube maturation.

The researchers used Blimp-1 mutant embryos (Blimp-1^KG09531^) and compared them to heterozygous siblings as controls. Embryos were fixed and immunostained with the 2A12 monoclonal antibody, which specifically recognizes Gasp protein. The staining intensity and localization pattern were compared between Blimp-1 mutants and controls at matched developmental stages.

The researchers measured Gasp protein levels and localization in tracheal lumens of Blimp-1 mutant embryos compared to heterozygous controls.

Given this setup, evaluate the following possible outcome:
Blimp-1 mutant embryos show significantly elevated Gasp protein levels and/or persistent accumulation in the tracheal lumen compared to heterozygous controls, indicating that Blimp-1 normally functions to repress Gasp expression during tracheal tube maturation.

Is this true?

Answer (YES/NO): NO